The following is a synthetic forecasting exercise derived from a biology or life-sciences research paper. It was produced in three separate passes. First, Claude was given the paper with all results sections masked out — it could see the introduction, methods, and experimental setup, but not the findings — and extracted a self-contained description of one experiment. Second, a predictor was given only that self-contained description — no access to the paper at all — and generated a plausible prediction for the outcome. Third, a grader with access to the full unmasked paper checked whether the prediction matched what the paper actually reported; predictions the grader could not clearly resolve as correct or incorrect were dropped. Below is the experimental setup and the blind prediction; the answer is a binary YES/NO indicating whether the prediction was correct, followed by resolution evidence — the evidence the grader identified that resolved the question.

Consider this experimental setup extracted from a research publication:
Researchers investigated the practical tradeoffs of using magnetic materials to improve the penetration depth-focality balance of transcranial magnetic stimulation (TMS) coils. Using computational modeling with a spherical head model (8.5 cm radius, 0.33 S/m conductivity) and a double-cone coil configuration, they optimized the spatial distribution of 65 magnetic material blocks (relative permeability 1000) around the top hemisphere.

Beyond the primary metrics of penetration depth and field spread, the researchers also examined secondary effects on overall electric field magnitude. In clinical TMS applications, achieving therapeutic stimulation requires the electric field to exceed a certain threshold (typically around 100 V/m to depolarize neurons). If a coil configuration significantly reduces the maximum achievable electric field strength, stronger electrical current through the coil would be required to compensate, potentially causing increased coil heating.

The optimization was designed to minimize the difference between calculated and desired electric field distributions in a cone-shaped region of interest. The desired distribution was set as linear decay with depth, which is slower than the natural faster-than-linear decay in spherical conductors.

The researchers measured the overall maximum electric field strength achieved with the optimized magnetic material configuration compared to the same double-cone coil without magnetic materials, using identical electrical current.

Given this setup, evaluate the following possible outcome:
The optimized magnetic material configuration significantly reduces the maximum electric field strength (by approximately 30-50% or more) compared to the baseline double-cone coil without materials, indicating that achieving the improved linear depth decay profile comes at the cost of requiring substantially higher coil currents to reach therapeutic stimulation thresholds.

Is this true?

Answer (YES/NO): YES